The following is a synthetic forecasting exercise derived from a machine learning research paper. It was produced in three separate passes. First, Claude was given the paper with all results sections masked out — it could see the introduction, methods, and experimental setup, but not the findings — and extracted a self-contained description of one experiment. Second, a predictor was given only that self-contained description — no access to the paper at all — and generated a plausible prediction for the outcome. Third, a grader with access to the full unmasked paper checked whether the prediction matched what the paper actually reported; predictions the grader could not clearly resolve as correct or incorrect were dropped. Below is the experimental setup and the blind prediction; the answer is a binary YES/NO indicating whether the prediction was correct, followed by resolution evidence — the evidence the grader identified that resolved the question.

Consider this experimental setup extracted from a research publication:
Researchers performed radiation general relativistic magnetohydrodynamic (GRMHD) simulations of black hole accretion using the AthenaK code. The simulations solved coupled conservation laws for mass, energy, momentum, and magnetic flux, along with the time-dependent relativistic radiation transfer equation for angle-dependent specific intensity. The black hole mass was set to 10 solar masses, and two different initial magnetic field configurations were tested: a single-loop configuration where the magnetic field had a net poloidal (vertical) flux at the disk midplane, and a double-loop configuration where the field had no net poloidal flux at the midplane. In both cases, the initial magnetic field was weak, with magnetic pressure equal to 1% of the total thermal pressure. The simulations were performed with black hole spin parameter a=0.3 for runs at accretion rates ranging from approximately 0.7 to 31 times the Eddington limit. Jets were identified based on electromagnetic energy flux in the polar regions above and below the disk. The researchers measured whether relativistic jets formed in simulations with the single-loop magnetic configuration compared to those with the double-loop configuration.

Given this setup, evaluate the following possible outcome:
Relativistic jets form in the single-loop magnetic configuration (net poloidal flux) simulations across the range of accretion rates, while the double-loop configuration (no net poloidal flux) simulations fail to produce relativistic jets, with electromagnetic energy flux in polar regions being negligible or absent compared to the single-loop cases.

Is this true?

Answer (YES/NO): YES